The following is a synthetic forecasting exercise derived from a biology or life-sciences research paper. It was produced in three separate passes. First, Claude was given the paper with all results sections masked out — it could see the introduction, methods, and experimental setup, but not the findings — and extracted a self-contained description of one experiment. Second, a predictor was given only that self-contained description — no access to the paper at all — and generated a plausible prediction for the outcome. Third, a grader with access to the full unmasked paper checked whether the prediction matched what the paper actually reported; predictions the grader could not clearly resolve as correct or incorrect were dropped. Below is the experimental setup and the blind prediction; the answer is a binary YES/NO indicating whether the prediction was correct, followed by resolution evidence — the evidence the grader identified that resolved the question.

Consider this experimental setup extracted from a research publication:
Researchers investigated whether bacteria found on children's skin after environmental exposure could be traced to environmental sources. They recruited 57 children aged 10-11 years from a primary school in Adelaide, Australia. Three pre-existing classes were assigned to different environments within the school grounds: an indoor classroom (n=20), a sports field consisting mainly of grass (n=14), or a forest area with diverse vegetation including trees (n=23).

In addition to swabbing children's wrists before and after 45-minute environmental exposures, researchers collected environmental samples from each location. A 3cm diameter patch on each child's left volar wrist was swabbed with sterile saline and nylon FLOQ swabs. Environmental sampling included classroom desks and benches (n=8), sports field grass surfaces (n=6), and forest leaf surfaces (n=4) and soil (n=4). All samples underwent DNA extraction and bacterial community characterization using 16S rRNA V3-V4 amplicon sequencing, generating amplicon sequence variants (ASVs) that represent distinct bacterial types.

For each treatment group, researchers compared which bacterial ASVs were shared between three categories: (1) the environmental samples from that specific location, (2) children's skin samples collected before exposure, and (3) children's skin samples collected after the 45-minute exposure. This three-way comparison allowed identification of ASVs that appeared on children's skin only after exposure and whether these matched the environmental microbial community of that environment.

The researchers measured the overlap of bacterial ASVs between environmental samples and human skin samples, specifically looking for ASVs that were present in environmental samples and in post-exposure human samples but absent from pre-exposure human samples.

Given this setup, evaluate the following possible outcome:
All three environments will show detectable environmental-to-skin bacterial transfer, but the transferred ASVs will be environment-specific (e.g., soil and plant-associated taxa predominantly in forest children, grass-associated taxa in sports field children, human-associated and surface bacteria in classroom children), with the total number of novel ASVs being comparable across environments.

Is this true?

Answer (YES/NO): NO